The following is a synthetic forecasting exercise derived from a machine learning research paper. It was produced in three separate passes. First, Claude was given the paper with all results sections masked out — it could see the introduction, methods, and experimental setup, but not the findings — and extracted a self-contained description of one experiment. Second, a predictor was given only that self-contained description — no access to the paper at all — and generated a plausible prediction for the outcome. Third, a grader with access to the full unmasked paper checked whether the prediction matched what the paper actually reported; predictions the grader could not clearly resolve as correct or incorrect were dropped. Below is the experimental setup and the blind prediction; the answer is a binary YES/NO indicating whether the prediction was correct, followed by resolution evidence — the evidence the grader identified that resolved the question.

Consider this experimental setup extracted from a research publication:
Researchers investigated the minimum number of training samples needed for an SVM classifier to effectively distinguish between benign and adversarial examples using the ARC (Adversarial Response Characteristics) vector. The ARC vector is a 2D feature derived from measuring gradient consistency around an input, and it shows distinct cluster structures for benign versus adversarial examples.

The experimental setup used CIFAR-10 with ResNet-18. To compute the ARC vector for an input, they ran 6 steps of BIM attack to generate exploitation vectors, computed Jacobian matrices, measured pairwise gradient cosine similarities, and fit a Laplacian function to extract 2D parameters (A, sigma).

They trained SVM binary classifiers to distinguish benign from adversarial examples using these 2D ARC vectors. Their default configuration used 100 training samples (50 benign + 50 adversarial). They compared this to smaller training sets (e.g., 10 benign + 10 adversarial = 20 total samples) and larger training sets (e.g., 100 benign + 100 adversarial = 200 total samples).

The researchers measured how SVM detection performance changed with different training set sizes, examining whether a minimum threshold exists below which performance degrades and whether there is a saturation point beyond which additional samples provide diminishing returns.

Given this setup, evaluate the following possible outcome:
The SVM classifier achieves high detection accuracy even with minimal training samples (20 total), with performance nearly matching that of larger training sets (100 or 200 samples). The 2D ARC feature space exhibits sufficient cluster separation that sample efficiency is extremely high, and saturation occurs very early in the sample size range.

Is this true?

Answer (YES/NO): NO